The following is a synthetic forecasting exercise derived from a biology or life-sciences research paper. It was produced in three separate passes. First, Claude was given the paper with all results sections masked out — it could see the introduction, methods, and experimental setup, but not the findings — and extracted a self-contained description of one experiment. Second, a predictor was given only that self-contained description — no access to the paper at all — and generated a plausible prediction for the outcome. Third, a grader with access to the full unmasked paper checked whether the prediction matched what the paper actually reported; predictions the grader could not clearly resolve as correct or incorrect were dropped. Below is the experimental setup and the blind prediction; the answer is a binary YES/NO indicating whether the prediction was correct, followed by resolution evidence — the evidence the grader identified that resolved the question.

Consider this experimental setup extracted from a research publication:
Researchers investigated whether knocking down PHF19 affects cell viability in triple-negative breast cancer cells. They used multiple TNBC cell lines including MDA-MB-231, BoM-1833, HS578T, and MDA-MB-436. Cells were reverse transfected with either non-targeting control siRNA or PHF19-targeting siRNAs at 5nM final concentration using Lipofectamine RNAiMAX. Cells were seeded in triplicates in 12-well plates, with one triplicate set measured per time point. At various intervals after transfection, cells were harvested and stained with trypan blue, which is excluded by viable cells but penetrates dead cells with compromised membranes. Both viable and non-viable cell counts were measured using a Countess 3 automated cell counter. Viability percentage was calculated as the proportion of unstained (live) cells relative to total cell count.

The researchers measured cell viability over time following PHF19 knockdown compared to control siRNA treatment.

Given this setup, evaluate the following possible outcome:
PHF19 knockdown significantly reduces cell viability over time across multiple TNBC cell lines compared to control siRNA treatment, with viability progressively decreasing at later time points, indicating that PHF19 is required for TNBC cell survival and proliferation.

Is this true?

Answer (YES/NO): NO